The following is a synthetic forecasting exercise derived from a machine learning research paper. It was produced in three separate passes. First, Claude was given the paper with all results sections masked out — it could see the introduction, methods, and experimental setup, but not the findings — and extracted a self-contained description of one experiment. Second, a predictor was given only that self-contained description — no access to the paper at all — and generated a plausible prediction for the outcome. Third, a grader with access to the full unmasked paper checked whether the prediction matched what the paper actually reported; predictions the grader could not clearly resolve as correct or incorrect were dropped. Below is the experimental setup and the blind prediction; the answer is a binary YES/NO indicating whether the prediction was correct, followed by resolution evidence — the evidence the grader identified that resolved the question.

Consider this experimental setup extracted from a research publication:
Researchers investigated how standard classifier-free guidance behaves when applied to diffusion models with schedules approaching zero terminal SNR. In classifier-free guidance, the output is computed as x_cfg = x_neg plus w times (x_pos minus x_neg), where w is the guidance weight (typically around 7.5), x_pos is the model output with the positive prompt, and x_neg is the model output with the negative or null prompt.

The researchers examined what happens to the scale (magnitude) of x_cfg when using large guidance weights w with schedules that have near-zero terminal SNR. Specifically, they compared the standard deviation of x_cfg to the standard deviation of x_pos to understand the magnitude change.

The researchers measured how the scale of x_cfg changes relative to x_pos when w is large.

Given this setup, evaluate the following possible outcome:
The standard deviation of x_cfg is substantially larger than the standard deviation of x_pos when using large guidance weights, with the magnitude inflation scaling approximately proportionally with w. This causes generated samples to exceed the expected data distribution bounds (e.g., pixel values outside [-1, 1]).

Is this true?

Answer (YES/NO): NO